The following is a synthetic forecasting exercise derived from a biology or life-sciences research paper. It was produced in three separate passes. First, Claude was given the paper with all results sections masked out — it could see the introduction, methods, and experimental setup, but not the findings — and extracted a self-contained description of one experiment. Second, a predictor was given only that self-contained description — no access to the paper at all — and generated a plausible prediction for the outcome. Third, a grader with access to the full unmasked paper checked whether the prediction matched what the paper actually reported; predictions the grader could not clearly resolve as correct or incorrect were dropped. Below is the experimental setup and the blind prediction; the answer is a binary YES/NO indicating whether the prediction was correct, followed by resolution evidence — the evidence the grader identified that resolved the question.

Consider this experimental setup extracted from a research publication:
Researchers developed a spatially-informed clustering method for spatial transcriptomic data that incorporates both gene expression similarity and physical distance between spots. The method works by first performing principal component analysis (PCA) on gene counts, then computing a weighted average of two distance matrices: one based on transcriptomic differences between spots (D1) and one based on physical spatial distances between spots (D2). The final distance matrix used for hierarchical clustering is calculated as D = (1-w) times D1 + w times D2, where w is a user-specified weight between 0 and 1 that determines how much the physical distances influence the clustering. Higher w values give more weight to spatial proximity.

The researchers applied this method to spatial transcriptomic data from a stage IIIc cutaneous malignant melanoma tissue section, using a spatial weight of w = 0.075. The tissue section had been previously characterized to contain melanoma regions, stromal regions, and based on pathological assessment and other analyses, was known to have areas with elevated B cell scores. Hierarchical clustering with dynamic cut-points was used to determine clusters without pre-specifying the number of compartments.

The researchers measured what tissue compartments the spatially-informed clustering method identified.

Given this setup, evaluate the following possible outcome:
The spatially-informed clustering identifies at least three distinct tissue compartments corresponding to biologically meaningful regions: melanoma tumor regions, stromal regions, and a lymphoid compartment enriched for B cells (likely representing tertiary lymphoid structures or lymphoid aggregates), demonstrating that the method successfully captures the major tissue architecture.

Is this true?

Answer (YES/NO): YES